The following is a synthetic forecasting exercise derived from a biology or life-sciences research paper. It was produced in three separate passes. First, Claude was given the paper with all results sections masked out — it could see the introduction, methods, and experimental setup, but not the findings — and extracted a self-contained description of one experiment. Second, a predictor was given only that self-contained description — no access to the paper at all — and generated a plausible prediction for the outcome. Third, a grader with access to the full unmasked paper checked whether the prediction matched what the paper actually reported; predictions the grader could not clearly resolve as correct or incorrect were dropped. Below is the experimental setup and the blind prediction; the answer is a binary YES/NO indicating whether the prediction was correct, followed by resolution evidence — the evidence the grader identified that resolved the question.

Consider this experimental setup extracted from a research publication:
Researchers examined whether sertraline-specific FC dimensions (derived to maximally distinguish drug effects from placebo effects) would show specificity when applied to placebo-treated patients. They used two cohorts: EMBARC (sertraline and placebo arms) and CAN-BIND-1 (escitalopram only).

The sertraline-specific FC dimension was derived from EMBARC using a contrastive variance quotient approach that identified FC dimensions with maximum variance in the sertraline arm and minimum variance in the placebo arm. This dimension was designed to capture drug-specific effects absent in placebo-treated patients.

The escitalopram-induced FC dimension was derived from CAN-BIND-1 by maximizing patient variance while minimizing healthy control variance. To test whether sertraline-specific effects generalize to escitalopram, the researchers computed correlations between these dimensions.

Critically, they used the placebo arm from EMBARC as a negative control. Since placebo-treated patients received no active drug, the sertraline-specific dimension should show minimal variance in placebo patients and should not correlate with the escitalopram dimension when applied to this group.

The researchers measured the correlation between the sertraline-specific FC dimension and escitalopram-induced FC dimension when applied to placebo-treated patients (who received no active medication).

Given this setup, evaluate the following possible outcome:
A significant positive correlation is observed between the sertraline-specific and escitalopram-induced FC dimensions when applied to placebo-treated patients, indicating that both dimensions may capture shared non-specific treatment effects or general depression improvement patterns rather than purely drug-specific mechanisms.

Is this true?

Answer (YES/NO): NO